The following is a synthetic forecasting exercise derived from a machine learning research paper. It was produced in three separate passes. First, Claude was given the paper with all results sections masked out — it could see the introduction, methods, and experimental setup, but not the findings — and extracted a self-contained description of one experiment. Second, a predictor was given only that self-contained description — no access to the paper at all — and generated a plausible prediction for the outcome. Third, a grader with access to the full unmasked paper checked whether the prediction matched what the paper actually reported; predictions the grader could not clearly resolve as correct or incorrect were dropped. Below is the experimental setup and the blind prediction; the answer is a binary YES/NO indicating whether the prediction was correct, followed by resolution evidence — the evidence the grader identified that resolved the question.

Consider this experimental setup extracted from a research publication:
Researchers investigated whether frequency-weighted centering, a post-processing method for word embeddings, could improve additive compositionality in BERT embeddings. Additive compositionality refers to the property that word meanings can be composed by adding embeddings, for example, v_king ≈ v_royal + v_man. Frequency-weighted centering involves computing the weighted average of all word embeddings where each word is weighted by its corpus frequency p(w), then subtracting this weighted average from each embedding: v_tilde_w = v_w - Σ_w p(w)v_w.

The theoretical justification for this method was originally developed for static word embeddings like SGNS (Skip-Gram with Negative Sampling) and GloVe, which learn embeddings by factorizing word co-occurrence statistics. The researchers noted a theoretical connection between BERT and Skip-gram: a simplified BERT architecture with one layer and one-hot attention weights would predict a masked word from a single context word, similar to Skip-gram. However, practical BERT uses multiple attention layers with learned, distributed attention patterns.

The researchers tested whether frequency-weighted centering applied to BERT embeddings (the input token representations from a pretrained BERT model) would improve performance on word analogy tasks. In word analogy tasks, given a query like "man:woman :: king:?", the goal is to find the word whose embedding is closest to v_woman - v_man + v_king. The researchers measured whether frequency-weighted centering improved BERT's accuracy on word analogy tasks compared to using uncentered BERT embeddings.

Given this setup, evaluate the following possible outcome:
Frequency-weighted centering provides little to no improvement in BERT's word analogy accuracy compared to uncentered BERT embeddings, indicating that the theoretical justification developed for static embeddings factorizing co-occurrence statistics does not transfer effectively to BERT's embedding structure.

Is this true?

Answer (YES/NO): NO